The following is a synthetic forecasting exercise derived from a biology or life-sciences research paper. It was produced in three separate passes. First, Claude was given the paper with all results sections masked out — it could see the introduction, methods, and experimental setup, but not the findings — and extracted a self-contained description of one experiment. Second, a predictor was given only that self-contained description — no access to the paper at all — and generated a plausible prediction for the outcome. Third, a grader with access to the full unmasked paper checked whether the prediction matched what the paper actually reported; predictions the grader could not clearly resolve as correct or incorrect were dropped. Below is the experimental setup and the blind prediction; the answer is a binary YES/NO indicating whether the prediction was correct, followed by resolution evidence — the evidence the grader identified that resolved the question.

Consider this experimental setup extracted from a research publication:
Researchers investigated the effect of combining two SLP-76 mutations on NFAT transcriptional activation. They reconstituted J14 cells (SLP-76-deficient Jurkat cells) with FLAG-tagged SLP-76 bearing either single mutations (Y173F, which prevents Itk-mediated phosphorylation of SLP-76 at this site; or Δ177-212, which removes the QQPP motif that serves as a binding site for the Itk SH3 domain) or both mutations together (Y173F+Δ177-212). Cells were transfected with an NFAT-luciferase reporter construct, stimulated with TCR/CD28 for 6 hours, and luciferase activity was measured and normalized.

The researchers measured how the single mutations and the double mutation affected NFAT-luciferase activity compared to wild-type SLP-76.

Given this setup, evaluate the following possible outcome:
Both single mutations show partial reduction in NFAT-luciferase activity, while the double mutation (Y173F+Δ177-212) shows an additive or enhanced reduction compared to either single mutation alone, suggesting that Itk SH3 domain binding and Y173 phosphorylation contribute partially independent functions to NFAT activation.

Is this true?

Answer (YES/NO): YES